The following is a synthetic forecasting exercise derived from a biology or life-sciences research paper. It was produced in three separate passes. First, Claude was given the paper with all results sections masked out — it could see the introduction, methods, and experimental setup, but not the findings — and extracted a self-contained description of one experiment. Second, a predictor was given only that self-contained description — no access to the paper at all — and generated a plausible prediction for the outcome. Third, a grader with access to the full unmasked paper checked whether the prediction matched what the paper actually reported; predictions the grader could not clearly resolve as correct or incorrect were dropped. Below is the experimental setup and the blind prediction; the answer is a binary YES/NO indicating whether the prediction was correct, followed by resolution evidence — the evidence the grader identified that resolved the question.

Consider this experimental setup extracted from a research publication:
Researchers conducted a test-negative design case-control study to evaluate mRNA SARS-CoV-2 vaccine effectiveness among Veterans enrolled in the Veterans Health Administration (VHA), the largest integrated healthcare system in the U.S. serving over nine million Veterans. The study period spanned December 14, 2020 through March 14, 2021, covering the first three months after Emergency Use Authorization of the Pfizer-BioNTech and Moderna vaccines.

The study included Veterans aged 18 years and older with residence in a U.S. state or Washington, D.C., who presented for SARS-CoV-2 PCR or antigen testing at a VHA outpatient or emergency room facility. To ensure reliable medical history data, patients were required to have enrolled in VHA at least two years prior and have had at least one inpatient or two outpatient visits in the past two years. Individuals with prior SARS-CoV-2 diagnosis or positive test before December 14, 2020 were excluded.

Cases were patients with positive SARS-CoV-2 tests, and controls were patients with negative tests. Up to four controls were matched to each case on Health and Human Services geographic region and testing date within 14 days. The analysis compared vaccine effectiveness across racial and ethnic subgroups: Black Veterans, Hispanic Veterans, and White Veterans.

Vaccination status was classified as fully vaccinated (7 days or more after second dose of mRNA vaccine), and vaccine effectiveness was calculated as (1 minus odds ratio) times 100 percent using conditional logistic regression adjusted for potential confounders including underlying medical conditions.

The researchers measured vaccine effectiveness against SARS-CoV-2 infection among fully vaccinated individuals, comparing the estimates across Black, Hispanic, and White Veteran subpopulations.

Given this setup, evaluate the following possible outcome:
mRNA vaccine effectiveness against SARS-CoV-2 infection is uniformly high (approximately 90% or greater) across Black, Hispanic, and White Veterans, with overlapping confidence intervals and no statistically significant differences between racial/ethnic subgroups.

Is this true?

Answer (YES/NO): NO